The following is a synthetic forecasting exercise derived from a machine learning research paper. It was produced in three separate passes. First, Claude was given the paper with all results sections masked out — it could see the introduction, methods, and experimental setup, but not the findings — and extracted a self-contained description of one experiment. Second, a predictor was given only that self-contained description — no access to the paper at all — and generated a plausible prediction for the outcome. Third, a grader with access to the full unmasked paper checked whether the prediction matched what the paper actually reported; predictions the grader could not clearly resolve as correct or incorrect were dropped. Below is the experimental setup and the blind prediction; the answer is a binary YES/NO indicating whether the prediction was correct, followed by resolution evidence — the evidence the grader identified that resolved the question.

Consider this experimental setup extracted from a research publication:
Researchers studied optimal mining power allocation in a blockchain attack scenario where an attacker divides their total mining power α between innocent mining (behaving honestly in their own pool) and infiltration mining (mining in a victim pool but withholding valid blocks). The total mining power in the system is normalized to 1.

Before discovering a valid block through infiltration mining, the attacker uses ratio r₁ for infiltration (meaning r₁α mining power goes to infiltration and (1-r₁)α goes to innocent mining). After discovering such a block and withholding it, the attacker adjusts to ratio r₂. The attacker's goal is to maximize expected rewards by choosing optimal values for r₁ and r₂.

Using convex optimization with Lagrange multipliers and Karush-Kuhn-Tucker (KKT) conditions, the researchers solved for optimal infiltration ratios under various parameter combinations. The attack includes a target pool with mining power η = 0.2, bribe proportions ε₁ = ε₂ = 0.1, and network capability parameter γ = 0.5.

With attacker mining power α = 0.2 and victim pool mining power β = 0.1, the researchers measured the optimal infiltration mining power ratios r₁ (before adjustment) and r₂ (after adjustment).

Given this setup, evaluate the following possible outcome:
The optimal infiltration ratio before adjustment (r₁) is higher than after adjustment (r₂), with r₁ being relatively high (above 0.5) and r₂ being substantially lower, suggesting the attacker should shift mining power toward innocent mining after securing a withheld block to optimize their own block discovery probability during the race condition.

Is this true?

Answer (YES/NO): NO